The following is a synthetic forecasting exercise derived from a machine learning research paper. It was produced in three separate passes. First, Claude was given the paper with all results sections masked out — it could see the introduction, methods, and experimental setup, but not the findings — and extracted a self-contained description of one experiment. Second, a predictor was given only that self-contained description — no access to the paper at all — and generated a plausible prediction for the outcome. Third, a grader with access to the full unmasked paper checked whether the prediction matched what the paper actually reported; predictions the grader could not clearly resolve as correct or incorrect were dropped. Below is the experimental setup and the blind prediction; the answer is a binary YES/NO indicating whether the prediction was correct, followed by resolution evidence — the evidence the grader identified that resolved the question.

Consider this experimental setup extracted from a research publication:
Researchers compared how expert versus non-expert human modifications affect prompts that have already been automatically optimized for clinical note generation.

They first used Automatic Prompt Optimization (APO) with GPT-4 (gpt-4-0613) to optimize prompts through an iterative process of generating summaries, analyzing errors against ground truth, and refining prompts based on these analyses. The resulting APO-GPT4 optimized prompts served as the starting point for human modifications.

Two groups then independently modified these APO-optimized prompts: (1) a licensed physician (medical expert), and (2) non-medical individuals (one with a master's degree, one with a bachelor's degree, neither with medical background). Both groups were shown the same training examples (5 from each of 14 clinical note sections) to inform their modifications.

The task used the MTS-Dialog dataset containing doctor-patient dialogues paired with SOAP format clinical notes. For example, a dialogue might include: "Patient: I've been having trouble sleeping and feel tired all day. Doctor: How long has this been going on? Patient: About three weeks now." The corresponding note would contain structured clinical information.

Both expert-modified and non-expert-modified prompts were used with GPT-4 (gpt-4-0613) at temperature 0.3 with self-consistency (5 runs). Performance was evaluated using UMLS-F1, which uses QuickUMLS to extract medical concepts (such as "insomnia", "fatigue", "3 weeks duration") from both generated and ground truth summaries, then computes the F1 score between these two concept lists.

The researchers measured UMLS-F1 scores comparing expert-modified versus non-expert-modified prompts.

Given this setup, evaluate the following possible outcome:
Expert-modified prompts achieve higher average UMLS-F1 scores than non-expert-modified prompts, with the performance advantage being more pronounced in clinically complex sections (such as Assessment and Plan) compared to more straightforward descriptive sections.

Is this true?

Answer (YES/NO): NO